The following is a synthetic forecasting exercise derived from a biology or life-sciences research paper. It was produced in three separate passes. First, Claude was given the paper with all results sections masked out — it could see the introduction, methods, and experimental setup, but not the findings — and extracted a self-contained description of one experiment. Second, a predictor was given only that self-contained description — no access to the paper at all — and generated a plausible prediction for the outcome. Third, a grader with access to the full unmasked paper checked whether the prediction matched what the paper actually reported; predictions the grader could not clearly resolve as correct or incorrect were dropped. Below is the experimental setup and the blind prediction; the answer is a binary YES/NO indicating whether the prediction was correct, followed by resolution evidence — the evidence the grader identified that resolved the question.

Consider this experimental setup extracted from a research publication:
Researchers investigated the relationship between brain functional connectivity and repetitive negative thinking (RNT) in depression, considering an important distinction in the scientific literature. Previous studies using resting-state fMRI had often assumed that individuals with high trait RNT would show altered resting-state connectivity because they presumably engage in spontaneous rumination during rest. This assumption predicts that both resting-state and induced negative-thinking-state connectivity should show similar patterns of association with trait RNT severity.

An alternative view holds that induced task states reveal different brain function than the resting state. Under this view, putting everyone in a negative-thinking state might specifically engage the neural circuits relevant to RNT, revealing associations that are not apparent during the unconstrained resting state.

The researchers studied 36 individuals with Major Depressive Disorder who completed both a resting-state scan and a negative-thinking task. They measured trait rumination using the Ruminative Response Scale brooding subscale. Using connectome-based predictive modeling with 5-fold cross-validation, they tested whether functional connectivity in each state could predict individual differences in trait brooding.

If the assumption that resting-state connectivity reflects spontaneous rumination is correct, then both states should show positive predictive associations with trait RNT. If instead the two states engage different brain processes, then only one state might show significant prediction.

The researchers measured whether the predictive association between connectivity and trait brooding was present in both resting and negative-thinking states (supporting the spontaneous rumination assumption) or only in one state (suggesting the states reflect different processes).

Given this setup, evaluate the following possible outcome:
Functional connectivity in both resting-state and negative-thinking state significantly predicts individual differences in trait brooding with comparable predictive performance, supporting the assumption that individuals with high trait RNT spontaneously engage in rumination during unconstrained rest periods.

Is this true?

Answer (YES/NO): NO